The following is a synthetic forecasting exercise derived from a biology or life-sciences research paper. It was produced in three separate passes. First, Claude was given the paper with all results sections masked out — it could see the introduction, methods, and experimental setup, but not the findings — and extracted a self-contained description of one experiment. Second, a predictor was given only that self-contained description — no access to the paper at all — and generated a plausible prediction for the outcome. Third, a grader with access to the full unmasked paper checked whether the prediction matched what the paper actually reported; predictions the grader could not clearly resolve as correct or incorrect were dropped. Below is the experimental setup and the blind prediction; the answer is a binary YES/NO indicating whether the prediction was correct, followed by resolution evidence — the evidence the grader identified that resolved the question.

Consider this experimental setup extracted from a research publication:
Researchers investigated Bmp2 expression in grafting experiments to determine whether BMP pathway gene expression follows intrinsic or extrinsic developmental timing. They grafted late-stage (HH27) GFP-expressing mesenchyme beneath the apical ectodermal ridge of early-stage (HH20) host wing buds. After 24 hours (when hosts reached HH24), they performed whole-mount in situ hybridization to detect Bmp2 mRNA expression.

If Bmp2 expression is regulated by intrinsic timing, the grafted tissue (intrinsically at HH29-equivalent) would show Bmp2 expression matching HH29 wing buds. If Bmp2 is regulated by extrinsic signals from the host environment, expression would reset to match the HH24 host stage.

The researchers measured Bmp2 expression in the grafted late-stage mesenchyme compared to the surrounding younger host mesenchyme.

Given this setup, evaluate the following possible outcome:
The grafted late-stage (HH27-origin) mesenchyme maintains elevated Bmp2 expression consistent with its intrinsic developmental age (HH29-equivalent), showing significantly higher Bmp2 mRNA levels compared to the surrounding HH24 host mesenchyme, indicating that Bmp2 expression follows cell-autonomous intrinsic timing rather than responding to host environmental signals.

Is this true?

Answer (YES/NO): YES